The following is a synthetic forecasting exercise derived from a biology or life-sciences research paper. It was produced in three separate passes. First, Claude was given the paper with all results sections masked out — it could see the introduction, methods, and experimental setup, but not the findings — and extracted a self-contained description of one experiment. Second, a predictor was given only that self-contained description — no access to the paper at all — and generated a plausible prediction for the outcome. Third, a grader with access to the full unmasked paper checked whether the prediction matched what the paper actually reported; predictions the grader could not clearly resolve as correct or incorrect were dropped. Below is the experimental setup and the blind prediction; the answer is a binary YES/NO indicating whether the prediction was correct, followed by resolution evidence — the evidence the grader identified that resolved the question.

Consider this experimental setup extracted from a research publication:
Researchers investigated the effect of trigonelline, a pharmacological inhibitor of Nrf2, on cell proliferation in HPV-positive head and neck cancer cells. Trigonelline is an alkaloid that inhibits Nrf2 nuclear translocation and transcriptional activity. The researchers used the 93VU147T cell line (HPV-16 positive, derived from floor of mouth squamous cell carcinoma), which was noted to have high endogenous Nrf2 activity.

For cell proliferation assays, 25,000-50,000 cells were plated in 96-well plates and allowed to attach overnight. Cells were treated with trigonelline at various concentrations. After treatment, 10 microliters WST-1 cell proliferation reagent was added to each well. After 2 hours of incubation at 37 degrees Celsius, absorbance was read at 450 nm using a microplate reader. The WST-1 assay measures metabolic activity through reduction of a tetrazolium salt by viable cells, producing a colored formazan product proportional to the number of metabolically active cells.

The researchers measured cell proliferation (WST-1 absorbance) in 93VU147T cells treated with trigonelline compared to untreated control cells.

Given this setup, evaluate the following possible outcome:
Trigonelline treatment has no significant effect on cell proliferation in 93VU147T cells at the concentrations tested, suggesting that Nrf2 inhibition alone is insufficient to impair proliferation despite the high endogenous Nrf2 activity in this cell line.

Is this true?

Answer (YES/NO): NO